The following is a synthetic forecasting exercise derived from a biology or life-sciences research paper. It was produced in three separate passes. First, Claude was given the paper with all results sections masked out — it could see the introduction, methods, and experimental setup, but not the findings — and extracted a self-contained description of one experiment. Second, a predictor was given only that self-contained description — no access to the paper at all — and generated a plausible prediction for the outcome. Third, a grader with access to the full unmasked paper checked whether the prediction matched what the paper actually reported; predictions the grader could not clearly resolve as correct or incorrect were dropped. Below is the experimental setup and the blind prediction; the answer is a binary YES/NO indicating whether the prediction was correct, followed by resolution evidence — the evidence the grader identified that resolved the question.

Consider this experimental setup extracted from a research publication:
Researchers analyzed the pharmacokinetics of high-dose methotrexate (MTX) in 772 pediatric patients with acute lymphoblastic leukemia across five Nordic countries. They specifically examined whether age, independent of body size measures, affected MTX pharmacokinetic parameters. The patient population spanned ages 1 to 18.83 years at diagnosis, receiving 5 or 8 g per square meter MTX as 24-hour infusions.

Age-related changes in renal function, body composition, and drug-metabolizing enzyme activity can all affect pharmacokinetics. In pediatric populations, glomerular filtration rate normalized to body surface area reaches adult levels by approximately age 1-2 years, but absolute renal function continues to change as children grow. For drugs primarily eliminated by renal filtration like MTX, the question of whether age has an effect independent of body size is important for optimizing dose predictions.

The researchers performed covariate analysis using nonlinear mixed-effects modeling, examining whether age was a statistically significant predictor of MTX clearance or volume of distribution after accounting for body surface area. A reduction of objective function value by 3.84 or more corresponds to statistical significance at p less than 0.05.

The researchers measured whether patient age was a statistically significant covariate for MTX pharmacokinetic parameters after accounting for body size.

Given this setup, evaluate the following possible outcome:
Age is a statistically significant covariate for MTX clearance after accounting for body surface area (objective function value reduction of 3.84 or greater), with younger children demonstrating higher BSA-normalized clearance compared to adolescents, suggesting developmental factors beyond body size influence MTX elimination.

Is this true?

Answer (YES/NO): NO